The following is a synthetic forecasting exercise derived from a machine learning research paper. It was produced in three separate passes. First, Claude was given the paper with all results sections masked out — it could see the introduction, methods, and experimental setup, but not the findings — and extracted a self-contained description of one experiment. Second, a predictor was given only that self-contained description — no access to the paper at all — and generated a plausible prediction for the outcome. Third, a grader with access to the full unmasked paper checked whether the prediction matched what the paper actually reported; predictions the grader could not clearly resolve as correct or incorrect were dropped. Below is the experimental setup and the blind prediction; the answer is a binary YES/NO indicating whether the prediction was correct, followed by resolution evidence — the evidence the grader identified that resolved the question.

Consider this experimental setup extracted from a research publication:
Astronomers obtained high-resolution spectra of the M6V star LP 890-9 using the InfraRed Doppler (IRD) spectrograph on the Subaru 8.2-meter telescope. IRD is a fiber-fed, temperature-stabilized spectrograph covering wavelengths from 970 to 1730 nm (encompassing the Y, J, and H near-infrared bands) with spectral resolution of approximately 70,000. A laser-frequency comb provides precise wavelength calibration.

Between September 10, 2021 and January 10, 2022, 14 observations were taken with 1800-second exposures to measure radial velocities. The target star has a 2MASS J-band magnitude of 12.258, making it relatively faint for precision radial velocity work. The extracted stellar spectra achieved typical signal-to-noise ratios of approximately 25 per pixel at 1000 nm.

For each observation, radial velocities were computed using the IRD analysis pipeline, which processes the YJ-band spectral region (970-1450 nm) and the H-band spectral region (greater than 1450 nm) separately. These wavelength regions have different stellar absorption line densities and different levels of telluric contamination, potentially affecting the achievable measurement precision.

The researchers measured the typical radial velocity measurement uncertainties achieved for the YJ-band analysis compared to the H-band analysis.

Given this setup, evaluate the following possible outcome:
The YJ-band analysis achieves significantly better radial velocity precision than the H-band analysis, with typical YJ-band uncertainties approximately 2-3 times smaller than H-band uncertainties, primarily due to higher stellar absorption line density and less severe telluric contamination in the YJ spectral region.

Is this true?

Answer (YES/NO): NO